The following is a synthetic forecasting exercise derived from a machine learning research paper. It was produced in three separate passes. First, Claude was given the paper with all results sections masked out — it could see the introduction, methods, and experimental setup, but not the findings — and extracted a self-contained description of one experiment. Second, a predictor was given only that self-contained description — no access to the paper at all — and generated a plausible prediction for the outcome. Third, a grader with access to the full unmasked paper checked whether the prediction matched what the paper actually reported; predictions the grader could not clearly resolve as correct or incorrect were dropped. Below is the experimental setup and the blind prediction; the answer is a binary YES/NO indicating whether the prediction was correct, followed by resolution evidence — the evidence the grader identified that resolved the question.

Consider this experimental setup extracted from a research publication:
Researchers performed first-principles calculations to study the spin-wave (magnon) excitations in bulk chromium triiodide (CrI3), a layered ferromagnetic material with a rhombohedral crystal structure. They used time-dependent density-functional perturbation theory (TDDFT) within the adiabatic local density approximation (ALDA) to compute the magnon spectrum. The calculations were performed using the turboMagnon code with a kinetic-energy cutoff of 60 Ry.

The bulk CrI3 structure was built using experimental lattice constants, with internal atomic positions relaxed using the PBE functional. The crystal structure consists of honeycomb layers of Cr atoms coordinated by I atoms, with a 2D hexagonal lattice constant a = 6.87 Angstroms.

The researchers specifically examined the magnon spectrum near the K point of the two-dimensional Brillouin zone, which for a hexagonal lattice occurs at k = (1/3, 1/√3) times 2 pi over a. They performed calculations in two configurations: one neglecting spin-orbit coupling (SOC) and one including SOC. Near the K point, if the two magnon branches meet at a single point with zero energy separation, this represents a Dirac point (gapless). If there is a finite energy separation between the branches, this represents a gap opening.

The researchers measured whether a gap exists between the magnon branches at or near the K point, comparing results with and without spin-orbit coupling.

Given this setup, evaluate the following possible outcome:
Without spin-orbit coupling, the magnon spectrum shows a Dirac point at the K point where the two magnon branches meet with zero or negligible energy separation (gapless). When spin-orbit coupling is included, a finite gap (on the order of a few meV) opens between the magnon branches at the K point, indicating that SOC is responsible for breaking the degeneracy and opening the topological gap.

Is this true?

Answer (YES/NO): YES